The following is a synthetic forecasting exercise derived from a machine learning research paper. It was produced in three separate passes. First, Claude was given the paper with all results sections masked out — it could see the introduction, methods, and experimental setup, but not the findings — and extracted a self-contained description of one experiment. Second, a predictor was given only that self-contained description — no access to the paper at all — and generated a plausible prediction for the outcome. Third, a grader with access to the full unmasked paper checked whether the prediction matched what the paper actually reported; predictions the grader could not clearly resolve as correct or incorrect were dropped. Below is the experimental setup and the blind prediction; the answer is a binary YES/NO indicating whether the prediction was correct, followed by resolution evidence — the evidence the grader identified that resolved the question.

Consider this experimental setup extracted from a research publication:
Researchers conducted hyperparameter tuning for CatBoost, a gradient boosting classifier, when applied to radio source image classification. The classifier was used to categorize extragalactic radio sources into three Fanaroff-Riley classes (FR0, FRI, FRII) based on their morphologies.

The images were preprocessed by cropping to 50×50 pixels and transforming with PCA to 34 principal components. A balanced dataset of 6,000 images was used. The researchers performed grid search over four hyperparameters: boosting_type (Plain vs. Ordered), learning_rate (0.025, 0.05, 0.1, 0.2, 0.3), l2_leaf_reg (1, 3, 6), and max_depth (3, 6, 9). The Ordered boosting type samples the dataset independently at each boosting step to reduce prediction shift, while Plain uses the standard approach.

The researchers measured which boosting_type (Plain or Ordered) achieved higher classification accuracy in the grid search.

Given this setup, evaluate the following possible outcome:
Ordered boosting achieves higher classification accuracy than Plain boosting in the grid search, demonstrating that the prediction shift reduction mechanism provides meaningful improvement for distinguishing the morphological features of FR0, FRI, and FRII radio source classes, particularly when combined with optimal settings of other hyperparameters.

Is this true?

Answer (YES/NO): YES